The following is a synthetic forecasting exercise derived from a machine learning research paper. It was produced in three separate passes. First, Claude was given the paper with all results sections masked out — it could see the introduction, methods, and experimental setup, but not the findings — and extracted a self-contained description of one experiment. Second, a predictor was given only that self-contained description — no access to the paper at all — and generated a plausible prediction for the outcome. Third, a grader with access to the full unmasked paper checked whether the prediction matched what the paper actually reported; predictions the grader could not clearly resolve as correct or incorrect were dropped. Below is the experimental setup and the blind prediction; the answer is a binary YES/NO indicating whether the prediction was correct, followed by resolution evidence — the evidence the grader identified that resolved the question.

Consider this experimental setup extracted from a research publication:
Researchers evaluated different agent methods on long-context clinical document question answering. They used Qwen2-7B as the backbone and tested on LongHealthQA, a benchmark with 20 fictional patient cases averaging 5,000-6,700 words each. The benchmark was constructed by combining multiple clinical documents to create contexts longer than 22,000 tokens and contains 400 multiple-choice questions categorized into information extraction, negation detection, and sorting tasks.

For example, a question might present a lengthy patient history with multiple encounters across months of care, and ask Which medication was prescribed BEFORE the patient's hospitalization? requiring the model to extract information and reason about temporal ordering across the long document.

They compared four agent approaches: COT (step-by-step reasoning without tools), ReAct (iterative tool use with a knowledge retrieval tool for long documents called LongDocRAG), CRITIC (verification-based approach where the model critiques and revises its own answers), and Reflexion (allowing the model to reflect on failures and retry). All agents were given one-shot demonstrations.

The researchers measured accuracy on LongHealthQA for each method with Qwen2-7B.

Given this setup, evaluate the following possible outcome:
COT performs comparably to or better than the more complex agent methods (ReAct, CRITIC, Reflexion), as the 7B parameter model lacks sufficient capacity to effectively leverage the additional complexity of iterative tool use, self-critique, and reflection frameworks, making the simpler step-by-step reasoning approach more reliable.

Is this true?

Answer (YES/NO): YES